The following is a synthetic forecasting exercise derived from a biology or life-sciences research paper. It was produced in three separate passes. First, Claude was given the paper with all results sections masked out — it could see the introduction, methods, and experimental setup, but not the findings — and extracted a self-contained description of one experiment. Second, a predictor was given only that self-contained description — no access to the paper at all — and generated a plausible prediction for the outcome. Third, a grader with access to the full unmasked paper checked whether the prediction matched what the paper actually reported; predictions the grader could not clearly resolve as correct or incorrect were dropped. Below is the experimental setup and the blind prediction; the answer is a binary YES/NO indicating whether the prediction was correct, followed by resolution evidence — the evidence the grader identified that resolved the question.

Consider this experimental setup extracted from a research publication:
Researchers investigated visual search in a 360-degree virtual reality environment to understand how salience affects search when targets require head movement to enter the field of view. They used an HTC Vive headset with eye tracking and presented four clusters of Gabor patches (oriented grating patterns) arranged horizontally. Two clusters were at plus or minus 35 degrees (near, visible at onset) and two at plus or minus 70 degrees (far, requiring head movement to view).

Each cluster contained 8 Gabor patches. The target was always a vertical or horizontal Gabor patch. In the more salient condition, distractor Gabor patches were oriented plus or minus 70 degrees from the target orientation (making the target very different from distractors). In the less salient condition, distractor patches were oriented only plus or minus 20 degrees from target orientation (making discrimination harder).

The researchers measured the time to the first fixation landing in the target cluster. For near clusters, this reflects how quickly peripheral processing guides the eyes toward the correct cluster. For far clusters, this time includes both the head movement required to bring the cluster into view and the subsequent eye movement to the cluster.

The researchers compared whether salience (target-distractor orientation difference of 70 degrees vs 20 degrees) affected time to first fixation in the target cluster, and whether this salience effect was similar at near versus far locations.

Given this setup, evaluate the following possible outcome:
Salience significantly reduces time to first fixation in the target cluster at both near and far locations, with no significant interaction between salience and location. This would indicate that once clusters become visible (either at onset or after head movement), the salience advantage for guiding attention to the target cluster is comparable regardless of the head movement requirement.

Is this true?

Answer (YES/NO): NO